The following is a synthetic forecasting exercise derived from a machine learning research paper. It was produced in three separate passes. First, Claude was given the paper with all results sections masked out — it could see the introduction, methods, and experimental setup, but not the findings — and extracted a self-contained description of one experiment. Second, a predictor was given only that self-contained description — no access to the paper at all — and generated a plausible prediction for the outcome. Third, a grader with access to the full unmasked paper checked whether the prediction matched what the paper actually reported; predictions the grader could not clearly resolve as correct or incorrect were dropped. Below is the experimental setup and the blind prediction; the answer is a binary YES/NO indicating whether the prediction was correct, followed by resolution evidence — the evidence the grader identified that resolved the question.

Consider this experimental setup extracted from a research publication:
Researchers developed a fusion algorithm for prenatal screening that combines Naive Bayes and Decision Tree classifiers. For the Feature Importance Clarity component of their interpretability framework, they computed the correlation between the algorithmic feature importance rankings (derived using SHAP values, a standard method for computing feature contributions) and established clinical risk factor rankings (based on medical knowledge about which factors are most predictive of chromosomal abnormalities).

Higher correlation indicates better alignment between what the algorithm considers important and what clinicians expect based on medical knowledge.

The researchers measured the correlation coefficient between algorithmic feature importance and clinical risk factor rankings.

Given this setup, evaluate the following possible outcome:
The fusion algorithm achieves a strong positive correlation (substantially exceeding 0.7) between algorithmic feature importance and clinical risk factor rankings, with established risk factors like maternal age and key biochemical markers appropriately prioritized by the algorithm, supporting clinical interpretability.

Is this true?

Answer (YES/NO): YES